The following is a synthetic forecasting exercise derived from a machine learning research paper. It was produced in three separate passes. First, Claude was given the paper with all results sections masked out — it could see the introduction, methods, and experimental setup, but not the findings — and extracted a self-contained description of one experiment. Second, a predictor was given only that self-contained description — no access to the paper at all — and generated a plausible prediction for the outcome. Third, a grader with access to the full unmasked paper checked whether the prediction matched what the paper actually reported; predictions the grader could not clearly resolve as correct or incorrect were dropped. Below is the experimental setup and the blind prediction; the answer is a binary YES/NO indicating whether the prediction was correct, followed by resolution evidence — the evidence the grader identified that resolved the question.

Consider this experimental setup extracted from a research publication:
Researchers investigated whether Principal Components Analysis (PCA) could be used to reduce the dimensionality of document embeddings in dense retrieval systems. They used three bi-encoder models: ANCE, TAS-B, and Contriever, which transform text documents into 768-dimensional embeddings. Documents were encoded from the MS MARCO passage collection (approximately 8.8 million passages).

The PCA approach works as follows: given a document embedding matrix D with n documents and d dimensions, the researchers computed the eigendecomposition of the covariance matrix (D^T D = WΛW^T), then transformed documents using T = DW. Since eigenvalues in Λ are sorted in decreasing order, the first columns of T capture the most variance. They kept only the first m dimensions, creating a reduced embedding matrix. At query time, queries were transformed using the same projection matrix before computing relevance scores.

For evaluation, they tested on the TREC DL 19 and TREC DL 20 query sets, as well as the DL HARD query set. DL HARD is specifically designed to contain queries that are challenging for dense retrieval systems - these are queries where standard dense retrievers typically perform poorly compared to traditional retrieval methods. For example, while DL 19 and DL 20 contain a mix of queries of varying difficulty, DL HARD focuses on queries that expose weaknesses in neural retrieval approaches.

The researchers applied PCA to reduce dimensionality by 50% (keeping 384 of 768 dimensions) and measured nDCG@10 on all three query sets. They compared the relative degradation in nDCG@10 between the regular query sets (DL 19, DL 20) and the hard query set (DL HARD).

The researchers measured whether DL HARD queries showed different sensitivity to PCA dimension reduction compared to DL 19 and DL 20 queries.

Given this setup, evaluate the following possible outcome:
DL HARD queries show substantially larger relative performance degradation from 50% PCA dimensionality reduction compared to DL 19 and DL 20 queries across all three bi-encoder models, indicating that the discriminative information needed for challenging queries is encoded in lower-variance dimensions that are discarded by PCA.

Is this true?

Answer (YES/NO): NO